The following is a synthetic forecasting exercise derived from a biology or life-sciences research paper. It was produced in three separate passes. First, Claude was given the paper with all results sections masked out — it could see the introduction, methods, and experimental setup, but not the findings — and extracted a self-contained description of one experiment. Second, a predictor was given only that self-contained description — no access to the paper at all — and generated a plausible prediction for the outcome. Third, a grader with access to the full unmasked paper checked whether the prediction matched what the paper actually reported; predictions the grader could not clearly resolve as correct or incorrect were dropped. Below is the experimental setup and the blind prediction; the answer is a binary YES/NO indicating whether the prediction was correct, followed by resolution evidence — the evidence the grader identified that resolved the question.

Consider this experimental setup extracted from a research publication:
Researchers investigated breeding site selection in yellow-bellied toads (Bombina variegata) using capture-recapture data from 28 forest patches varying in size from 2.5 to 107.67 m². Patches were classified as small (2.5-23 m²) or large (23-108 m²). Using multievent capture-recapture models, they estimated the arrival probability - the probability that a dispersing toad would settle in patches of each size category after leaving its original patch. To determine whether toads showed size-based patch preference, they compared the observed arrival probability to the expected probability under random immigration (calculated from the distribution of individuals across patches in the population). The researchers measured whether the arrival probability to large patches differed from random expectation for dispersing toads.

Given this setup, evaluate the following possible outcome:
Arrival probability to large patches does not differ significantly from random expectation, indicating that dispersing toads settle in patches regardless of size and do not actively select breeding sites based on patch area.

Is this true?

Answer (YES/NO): NO